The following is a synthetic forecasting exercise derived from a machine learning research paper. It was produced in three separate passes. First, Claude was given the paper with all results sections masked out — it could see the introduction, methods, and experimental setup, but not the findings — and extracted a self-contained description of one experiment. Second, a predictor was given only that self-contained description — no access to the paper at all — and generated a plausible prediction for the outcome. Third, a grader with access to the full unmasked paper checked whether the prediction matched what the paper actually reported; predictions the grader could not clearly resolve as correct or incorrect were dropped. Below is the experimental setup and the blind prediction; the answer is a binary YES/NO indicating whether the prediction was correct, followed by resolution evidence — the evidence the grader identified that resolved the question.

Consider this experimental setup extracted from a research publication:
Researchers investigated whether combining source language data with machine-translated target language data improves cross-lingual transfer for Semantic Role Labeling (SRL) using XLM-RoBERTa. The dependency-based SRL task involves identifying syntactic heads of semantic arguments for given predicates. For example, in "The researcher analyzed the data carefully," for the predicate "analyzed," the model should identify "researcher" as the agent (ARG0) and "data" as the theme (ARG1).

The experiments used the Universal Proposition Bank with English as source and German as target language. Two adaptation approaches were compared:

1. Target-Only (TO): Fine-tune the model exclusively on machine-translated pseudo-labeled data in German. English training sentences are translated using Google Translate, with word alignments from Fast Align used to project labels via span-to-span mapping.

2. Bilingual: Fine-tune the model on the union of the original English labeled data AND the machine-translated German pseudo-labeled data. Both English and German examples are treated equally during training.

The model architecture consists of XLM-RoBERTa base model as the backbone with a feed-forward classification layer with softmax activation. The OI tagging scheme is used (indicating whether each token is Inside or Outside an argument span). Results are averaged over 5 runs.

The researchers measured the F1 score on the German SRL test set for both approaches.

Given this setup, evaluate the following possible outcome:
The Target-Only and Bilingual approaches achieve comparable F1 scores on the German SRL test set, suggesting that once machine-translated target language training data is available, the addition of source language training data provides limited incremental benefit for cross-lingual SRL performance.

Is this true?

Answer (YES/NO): NO